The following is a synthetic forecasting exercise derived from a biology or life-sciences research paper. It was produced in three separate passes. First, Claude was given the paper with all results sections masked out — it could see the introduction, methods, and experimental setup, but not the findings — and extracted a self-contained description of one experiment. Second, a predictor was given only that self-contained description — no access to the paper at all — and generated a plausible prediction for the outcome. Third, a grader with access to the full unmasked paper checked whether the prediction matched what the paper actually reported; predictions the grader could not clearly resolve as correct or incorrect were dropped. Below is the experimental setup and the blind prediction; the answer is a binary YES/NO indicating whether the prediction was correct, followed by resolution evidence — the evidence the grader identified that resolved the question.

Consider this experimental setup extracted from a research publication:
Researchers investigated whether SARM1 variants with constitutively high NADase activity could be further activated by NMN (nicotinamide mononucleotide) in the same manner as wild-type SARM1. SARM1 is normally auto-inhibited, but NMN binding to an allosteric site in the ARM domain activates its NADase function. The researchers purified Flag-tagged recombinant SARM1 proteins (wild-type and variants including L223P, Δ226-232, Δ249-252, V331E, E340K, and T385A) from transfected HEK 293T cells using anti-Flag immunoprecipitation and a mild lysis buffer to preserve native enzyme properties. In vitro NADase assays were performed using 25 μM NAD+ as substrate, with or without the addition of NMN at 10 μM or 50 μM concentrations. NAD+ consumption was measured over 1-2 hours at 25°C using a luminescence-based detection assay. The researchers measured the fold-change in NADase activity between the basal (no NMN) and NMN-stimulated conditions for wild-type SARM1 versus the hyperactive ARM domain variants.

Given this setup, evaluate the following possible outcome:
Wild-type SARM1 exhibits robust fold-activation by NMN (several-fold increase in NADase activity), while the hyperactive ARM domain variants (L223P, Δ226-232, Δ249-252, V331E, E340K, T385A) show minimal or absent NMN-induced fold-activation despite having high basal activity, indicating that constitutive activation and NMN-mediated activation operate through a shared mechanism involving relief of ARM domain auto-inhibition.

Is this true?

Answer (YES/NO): YES